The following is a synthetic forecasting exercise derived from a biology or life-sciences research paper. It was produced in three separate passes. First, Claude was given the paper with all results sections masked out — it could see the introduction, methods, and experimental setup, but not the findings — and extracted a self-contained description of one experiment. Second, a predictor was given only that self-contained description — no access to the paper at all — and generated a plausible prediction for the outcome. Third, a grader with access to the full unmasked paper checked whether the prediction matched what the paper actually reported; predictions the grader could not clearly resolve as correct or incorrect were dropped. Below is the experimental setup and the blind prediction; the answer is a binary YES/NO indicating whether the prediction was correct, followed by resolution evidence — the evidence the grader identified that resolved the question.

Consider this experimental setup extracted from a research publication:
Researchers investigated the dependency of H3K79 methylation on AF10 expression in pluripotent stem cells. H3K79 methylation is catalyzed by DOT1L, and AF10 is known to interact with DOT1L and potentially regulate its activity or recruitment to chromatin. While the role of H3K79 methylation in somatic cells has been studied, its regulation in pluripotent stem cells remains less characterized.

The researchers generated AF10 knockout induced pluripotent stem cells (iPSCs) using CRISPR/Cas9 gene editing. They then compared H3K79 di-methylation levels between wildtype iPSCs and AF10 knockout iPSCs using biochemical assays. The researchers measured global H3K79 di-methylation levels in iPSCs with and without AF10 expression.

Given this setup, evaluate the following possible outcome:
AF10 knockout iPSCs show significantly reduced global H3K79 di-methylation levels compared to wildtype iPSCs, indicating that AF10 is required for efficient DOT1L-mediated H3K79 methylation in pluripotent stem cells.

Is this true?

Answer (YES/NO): YES